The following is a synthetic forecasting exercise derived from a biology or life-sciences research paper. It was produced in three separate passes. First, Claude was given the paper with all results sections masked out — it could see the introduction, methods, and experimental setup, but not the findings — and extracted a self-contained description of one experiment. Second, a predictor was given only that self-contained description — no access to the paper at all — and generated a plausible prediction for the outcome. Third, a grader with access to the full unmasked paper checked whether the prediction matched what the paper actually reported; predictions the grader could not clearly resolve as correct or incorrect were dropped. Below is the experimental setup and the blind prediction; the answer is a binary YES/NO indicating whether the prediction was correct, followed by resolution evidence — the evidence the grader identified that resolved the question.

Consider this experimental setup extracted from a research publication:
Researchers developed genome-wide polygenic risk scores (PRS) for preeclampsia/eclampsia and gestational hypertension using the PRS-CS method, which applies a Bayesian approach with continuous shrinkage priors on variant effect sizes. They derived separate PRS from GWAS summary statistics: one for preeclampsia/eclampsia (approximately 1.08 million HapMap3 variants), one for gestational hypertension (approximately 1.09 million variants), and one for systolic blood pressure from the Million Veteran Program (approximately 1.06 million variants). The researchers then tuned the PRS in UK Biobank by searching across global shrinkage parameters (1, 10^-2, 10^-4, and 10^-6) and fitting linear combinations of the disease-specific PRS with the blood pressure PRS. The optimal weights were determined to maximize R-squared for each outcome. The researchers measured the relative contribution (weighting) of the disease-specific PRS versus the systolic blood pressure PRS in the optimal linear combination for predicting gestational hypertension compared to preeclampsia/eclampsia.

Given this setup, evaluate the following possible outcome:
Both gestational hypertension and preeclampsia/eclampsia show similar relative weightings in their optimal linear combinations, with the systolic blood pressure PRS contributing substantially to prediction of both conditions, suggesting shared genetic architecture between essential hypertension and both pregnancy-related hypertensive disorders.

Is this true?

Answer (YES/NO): NO